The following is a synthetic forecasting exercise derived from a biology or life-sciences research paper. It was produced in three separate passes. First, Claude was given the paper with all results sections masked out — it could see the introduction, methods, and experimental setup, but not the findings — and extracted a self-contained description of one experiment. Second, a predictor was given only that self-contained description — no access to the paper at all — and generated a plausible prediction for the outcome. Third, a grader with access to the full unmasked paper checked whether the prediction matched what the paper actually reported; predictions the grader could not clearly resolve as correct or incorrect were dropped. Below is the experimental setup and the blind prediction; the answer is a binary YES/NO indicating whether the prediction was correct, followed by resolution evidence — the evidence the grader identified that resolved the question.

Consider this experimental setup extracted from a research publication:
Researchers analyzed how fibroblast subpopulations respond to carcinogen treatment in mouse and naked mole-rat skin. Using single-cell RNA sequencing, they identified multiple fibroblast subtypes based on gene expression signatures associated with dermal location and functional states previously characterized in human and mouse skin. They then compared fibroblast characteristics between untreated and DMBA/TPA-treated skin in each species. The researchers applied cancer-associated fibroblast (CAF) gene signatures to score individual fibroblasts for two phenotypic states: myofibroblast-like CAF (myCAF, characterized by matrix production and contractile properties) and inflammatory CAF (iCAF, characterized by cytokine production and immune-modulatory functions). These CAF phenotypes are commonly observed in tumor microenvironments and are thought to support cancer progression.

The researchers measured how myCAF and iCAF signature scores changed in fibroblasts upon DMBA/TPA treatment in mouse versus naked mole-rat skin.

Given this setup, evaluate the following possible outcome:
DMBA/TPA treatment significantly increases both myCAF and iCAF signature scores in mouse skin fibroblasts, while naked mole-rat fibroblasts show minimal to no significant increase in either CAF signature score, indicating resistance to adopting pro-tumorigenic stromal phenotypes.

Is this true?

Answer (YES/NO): NO